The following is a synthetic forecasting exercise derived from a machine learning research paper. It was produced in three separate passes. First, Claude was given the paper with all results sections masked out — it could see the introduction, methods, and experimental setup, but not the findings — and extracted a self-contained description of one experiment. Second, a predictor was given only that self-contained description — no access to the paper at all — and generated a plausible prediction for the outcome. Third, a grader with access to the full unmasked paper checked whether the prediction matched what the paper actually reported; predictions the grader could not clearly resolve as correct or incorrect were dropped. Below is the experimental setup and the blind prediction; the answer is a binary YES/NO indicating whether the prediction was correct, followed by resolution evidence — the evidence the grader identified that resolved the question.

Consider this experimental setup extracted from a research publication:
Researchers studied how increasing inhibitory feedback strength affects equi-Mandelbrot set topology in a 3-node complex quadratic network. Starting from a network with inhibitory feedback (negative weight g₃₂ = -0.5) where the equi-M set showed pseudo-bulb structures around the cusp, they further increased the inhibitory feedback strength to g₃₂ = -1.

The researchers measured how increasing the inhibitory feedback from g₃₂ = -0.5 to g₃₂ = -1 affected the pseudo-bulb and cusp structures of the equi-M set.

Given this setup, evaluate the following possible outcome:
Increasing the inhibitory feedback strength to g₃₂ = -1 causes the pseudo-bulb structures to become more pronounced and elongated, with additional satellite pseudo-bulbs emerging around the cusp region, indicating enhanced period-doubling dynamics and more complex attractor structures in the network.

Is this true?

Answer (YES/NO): NO